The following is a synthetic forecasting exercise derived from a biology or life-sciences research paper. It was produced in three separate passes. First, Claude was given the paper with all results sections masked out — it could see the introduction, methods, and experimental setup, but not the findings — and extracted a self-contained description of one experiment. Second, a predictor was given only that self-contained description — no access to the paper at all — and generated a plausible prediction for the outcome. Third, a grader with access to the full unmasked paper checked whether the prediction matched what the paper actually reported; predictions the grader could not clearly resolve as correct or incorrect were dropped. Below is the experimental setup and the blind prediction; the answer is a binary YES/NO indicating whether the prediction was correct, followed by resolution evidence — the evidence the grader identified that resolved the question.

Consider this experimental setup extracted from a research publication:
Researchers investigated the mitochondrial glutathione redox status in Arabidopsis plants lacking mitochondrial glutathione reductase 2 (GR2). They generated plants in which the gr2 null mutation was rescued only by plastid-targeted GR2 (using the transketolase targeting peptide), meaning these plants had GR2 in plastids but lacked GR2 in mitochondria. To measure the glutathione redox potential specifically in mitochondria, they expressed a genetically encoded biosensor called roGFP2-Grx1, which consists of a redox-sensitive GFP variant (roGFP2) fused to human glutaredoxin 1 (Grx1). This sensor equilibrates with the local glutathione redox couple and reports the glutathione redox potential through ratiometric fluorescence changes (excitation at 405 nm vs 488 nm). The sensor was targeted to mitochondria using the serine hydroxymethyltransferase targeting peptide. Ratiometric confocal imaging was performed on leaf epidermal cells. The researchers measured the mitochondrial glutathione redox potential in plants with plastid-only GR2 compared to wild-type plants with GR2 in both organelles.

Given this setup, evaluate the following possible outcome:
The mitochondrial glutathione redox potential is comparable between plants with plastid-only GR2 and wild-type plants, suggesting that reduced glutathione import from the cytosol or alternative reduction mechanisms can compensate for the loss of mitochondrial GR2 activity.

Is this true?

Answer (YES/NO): NO